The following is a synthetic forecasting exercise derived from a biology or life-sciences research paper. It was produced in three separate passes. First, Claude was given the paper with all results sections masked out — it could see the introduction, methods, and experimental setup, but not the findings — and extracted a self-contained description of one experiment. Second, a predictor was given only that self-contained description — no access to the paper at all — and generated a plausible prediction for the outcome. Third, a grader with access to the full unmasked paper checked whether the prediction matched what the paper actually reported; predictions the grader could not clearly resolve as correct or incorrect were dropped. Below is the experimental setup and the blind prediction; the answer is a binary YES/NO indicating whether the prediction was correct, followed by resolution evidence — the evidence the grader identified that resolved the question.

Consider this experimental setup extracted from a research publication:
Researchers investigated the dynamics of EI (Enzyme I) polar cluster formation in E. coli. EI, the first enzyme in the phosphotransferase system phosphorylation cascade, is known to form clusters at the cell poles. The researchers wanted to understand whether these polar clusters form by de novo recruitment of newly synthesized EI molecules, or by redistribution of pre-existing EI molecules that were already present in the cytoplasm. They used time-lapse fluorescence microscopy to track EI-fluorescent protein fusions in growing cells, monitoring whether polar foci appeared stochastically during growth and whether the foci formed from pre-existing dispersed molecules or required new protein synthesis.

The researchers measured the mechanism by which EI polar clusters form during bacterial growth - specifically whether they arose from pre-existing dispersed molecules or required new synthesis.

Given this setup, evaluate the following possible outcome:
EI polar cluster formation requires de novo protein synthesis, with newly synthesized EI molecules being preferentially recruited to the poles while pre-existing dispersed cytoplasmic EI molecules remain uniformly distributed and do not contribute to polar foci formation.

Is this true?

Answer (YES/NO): NO